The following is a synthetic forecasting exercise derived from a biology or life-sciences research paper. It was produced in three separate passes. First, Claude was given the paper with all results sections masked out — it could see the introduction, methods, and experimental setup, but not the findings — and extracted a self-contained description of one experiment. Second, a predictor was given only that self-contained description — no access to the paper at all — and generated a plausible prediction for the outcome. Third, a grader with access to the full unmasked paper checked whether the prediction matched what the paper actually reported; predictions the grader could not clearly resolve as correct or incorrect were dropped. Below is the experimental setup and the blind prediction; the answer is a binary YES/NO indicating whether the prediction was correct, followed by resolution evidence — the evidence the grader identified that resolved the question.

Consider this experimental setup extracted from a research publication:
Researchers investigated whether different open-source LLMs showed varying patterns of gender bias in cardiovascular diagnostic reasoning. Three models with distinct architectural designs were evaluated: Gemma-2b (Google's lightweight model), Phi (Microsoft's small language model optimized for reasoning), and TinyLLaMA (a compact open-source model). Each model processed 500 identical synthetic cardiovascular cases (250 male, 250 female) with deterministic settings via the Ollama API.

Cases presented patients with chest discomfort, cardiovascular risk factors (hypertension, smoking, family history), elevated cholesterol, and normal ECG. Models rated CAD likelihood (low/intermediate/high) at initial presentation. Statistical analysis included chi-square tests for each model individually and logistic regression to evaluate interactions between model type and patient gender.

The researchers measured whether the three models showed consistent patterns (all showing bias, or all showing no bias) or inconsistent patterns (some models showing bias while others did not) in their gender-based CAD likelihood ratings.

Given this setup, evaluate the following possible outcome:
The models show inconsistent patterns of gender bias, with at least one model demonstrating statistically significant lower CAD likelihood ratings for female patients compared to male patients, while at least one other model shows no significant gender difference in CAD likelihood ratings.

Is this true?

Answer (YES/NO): NO